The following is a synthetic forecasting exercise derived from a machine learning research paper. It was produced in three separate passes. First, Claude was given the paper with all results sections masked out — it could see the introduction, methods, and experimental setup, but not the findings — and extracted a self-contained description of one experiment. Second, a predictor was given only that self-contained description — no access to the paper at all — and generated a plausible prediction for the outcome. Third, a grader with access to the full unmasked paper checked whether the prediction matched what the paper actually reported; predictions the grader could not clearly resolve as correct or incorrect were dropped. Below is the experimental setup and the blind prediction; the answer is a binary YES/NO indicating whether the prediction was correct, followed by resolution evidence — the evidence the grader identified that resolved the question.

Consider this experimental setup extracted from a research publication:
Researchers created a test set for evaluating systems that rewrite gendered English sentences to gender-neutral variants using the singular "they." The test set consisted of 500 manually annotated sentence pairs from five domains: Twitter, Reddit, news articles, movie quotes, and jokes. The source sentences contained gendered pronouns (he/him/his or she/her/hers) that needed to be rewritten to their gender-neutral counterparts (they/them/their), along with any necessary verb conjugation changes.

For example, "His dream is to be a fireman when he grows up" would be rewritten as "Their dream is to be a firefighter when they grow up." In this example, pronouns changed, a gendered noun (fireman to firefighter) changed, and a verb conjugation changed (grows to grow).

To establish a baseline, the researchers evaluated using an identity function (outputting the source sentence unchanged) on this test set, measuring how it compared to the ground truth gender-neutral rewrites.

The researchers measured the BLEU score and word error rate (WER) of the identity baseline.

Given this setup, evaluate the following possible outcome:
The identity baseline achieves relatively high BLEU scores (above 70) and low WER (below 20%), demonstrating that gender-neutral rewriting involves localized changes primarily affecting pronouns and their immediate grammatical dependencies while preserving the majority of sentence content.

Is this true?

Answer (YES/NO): YES